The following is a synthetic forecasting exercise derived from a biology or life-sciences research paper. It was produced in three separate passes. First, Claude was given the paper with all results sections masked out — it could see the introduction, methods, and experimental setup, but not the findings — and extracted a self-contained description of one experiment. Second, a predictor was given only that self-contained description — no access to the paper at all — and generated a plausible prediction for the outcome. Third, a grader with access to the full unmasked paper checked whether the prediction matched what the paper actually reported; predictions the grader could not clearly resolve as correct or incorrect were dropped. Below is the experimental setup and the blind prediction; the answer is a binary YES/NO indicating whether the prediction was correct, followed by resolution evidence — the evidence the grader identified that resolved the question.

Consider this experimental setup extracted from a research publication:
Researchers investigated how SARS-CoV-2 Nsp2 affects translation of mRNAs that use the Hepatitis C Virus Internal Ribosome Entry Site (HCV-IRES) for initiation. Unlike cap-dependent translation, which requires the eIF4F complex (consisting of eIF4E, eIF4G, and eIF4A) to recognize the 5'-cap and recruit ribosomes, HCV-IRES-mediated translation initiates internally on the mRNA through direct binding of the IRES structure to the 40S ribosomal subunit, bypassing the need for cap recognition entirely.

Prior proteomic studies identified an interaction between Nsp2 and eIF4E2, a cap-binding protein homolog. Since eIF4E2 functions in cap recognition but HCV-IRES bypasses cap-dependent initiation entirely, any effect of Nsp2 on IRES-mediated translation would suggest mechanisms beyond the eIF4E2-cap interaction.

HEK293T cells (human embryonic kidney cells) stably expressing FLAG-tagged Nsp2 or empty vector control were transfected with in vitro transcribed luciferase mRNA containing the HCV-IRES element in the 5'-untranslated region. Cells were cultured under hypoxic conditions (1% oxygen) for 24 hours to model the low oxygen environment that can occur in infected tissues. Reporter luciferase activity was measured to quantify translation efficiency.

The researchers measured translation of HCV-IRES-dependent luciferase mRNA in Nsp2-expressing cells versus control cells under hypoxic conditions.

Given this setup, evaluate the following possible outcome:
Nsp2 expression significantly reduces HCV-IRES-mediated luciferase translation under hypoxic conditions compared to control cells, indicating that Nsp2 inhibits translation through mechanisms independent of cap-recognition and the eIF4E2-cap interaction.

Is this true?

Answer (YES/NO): NO